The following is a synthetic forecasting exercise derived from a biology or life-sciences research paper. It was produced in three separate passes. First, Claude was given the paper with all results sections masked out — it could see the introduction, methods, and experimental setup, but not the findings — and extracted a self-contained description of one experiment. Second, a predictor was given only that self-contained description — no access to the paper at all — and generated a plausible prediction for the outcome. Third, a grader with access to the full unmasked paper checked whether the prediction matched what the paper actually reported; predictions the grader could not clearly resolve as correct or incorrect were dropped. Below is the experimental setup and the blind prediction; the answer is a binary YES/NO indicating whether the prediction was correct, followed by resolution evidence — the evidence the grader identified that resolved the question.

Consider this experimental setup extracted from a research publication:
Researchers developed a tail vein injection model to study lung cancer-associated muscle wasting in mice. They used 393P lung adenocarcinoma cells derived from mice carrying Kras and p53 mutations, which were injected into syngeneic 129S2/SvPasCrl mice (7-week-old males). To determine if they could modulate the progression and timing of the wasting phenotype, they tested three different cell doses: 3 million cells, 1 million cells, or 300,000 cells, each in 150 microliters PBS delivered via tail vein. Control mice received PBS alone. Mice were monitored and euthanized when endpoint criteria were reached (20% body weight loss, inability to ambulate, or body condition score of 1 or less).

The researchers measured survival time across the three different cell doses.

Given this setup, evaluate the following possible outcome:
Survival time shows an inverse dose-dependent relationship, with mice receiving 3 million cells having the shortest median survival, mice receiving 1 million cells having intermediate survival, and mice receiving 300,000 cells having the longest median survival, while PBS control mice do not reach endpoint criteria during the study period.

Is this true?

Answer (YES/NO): YES